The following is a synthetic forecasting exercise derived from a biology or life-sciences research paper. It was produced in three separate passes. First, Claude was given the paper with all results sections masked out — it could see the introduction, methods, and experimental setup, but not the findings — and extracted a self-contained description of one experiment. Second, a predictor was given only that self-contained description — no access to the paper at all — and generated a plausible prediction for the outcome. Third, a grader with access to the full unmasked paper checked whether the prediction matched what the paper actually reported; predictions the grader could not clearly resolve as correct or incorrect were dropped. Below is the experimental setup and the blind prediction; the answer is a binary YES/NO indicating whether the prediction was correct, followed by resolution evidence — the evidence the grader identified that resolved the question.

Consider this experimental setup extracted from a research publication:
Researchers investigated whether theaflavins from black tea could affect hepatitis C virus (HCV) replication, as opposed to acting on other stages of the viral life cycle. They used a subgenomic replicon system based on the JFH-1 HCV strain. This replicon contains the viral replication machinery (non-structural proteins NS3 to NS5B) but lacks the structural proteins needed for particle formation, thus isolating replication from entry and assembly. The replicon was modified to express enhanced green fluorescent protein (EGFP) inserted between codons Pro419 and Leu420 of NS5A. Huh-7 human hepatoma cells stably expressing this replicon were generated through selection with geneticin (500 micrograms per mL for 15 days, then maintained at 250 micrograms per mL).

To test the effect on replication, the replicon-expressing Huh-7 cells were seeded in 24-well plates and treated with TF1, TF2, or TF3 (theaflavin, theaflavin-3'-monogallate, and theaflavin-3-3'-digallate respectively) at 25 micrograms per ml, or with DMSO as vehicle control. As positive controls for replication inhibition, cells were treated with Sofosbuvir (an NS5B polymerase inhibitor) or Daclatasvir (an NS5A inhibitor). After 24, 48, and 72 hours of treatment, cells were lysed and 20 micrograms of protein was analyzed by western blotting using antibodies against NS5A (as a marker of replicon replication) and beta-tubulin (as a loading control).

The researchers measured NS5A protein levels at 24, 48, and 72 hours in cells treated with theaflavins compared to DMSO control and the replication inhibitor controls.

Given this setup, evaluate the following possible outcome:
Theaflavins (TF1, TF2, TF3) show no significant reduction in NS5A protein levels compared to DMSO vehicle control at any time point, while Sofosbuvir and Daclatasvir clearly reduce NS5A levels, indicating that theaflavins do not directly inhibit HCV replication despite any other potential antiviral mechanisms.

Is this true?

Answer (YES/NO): NO